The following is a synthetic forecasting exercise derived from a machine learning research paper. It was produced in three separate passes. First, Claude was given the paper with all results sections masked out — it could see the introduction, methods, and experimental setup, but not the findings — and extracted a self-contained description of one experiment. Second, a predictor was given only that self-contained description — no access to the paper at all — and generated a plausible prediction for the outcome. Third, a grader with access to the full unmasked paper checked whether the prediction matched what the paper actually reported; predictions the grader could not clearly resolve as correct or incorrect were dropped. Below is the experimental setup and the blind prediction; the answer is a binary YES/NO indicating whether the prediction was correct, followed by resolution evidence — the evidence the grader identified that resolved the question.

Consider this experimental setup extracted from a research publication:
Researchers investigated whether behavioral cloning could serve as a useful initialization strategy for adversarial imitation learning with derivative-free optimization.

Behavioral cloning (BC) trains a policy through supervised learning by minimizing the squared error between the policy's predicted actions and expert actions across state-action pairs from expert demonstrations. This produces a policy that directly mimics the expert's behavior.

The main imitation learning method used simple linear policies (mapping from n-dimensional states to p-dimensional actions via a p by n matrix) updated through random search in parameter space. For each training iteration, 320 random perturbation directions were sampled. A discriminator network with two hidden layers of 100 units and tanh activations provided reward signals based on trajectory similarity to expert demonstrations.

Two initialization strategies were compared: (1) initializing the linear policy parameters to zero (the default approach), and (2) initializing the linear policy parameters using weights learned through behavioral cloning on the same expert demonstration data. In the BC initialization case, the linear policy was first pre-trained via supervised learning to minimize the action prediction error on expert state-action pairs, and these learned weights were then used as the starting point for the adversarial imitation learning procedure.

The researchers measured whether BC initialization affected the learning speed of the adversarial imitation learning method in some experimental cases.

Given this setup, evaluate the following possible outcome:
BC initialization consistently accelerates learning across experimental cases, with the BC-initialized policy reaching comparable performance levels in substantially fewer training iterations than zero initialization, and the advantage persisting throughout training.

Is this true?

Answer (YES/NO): NO